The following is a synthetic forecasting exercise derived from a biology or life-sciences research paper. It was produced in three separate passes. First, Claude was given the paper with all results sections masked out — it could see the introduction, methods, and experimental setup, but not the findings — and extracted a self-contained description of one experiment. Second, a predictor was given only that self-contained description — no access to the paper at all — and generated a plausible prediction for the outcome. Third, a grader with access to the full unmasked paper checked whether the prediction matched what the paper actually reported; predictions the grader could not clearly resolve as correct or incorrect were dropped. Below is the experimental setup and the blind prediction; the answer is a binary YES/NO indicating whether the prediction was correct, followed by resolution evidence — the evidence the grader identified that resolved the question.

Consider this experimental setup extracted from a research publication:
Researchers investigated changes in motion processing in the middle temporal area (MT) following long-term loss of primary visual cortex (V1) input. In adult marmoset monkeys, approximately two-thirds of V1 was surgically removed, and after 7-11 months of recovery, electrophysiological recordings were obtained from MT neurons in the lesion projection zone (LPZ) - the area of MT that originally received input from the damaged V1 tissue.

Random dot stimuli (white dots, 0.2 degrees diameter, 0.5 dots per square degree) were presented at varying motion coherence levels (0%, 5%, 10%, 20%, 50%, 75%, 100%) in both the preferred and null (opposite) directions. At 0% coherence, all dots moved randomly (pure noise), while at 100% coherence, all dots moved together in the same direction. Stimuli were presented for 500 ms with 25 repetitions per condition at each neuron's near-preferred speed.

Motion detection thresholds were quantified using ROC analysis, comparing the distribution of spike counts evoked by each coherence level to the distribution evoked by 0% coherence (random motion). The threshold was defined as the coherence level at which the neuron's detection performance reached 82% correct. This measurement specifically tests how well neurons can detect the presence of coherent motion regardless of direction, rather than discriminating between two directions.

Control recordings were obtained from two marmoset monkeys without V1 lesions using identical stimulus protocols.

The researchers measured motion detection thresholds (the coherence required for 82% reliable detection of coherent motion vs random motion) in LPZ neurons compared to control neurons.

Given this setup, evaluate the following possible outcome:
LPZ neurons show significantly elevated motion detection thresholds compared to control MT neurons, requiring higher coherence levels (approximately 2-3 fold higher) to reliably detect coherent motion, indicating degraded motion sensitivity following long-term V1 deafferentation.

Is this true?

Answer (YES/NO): NO